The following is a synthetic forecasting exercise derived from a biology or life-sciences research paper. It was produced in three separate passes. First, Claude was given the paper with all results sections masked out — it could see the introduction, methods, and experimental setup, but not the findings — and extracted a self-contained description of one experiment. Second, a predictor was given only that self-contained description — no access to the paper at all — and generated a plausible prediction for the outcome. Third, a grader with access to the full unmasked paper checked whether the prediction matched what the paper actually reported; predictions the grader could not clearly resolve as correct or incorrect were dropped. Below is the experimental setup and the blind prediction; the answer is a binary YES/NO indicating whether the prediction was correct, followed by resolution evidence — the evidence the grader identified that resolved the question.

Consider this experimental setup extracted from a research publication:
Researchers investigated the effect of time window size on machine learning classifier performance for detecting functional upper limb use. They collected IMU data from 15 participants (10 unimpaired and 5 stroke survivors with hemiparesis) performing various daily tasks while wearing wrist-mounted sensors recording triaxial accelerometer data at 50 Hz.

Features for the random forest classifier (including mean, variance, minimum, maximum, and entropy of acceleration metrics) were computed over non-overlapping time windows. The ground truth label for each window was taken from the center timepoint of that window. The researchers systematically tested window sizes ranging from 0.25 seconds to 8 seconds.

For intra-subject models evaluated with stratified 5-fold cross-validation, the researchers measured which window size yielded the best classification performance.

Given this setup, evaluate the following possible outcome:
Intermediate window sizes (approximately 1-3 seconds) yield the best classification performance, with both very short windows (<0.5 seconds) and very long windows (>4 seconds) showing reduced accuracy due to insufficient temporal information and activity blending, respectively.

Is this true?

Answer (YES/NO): NO